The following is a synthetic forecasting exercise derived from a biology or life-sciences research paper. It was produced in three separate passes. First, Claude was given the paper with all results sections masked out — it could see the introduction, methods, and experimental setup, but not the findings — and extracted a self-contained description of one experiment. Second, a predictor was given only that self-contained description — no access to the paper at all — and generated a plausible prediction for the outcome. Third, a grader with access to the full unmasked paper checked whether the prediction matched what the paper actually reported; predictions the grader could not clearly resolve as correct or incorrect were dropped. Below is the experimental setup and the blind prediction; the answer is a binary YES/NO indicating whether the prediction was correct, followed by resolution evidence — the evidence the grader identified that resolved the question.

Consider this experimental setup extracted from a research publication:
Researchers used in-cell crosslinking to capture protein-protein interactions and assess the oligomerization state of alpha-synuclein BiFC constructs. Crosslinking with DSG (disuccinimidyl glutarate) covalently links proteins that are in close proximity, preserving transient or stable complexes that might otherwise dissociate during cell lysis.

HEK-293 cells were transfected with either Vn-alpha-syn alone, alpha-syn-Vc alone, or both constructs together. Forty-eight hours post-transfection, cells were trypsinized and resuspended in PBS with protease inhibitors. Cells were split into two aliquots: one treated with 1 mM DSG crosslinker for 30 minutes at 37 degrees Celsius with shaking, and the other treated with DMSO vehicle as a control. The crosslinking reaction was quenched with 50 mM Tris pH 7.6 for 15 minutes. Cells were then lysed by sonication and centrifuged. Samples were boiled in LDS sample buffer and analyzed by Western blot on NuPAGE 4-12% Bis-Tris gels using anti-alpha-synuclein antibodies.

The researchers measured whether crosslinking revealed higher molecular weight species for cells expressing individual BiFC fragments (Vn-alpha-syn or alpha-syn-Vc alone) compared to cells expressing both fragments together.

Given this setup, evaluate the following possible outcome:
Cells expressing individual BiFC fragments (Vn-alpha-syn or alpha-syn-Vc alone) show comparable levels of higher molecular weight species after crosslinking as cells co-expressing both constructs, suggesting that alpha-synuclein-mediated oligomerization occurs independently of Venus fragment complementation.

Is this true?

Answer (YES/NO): NO